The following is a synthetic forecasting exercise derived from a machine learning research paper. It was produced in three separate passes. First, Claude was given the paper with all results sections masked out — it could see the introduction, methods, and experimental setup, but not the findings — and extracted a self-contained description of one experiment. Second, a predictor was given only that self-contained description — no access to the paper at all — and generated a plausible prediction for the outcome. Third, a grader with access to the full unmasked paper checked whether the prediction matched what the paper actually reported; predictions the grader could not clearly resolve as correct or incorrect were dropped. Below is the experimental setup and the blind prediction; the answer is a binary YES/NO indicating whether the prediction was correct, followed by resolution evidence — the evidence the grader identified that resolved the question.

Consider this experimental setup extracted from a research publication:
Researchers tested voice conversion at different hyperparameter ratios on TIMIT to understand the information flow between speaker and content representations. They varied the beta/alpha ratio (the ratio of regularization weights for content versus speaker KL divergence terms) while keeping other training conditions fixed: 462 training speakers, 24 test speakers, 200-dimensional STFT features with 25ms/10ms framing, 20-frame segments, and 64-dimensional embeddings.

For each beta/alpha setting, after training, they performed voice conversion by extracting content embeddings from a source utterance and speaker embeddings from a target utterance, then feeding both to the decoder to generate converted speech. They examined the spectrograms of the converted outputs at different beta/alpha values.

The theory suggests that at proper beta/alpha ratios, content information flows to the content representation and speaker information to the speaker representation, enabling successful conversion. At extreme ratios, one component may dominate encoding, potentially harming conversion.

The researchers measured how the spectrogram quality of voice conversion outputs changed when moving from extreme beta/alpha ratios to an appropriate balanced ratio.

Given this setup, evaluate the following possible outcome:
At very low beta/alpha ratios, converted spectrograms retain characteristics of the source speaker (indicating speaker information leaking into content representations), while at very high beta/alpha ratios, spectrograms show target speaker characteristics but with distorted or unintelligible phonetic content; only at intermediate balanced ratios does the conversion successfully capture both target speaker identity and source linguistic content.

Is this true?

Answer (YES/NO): NO